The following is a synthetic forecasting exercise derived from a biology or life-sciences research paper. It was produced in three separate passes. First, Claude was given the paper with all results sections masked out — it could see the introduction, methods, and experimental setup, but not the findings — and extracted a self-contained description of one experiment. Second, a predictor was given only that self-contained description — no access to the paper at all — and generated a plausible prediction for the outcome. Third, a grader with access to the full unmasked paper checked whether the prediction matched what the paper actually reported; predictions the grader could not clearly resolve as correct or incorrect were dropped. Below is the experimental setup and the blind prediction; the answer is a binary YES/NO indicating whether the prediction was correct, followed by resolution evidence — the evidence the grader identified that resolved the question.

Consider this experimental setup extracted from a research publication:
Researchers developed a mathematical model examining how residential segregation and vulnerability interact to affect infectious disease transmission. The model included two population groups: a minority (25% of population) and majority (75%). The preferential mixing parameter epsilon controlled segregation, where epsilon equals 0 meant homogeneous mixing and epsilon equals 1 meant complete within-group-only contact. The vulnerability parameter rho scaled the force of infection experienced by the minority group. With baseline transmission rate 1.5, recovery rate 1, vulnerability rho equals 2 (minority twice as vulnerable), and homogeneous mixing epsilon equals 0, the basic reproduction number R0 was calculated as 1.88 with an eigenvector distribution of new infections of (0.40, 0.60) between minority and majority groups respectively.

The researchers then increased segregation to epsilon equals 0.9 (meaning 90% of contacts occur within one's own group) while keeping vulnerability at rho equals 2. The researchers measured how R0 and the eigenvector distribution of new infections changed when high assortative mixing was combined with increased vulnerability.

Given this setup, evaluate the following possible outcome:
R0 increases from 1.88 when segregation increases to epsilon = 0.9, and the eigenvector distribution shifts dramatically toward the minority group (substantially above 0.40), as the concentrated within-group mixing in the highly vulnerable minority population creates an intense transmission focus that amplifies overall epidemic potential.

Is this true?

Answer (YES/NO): YES